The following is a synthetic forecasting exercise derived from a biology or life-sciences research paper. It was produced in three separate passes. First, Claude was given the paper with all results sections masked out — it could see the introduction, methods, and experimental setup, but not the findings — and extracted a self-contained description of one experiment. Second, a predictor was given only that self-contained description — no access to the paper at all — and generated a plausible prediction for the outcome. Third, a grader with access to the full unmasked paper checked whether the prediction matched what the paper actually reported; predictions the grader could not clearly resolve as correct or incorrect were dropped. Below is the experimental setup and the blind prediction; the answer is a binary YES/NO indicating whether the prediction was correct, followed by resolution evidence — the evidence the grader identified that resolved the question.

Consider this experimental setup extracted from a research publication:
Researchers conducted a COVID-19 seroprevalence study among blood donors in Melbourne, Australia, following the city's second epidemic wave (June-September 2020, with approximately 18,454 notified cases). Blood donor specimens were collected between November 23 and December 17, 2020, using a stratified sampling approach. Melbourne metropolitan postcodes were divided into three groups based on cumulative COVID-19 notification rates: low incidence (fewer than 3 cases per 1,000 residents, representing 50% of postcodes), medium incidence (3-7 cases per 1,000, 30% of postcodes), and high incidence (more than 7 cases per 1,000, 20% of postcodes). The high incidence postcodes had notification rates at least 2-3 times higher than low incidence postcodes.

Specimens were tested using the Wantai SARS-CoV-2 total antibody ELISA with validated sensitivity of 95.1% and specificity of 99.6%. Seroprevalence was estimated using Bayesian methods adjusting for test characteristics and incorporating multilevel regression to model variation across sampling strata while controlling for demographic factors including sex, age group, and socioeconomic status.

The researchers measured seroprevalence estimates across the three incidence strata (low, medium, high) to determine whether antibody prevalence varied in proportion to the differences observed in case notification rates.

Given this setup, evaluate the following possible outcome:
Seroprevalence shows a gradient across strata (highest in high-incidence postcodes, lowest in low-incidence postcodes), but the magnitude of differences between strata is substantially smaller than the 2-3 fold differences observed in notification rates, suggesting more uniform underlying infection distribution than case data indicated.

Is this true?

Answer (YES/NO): YES